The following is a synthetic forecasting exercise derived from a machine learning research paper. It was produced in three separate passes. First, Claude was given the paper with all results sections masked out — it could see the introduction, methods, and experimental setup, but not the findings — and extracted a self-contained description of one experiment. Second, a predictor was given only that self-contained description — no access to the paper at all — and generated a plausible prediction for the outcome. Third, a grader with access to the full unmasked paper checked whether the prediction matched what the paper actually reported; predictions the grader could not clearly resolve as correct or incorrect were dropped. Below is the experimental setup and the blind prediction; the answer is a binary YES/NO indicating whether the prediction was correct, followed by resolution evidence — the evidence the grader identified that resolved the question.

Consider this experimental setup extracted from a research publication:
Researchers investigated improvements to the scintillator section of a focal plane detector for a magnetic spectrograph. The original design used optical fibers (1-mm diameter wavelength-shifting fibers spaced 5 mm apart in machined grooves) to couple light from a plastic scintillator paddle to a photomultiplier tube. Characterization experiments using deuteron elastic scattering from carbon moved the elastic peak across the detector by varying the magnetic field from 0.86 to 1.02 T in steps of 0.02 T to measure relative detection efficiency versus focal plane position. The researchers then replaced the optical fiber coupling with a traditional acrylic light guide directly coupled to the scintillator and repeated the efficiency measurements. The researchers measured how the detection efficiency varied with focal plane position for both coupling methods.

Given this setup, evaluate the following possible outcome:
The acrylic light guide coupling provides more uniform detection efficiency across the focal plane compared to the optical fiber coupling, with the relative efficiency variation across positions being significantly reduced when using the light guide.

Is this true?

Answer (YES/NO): YES